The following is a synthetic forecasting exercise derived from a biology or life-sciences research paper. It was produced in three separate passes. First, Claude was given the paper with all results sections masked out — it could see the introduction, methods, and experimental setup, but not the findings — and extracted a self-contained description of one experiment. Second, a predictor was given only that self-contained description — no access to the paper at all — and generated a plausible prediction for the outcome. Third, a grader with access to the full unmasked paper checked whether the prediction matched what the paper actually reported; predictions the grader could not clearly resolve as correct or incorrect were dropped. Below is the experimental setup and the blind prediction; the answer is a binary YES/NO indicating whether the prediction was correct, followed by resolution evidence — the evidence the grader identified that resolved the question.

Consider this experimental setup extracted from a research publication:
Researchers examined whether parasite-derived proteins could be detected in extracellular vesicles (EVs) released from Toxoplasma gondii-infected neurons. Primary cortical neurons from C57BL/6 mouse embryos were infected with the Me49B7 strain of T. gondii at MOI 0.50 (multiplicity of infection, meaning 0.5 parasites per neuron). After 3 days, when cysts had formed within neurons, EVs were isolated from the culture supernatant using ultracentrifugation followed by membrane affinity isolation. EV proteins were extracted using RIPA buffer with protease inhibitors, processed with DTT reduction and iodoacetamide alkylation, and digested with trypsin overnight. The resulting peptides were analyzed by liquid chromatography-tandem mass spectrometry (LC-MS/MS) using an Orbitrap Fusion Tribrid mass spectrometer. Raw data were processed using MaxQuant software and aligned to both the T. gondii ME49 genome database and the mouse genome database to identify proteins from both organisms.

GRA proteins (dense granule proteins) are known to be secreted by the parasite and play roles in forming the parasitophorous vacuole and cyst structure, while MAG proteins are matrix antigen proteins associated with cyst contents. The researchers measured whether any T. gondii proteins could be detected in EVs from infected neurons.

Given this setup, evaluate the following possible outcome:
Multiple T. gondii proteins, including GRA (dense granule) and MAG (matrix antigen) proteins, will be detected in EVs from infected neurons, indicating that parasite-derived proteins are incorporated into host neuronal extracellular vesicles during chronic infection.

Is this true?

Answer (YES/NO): YES